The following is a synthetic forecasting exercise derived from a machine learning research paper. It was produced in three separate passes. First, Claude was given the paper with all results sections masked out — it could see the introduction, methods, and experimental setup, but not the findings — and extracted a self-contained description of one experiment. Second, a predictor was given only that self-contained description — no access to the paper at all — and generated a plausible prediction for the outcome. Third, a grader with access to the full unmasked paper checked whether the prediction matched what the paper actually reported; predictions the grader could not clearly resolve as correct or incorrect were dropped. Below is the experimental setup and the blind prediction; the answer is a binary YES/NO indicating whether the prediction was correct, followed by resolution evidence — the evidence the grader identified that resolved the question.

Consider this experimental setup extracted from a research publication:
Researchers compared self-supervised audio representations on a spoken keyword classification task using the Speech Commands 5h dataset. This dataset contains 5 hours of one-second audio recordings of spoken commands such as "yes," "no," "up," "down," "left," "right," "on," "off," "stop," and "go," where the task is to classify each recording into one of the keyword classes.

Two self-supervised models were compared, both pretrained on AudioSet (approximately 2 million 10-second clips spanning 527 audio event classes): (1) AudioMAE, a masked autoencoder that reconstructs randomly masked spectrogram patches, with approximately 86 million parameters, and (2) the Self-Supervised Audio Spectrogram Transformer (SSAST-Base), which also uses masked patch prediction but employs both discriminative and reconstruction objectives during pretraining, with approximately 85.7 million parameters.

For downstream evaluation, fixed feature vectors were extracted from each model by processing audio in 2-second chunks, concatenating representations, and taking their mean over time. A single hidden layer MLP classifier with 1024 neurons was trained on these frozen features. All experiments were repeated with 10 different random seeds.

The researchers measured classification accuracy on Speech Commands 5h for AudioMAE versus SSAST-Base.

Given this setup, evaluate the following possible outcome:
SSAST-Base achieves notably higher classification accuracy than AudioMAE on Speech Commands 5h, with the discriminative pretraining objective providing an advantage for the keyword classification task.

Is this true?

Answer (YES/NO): YES